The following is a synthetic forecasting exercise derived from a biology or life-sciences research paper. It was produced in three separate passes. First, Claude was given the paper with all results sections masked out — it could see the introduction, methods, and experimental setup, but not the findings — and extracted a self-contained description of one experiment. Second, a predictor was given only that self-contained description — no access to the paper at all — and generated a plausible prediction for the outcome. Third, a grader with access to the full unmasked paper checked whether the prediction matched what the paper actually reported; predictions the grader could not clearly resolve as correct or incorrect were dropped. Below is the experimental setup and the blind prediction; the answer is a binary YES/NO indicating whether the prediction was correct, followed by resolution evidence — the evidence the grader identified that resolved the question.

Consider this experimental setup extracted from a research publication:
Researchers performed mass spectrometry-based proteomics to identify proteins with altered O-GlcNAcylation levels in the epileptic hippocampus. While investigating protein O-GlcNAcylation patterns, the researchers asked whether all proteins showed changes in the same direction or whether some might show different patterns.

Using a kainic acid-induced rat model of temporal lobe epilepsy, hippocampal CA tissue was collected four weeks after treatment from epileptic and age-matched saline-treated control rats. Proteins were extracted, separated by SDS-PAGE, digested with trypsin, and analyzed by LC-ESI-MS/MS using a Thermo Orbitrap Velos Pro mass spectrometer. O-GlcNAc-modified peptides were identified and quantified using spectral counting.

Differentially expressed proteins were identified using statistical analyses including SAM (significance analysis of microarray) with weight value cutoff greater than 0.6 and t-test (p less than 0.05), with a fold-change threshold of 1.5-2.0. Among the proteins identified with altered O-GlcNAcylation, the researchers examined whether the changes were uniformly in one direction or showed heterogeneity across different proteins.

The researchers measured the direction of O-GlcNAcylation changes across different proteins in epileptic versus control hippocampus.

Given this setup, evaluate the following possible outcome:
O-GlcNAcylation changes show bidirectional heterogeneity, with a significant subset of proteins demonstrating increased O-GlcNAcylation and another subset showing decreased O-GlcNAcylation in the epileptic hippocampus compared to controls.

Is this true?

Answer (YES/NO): NO